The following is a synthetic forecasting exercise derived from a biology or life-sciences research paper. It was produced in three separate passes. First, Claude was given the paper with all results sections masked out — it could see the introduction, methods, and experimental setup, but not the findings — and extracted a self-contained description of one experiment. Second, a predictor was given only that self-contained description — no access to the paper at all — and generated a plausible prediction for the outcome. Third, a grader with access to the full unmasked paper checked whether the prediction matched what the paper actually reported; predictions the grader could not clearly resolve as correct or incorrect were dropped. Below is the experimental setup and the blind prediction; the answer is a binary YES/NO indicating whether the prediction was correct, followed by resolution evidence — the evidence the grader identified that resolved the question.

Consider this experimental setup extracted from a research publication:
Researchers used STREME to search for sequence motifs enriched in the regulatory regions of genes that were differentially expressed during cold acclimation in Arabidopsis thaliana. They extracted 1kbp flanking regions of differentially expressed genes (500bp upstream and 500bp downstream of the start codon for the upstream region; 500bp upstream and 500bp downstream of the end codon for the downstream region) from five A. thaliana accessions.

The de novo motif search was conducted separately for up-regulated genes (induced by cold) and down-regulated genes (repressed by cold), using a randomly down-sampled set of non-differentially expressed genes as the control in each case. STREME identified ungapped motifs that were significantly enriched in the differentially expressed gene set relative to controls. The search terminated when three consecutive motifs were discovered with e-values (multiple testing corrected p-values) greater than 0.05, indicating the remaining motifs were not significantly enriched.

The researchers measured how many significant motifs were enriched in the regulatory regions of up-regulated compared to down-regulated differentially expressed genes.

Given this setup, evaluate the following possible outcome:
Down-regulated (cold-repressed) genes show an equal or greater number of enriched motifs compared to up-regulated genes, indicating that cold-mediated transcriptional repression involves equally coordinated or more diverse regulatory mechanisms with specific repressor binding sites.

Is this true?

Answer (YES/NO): NO